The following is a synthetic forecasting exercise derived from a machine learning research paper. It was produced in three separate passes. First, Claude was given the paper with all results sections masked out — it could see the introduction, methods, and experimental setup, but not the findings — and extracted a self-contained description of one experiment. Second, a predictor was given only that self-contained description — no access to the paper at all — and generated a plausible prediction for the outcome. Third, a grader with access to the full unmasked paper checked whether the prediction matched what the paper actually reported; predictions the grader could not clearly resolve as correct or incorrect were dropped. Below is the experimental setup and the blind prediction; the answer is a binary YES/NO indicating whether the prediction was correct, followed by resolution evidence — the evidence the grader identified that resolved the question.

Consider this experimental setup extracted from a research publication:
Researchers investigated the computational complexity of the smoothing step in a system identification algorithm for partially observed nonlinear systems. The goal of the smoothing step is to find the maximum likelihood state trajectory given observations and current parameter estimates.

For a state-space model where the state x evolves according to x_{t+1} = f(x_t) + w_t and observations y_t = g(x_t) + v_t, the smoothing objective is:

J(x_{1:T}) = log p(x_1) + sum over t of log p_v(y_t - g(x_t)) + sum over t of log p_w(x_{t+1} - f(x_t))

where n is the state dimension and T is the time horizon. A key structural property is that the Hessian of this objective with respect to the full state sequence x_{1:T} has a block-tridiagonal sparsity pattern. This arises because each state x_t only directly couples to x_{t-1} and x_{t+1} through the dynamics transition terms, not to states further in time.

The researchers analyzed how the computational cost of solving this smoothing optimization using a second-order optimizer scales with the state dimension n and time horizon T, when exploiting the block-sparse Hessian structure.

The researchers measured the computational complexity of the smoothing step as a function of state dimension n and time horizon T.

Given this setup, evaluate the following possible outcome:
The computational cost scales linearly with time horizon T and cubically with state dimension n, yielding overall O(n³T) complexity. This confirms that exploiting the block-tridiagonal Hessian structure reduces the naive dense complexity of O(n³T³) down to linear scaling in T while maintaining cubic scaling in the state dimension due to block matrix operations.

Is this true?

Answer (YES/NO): NO